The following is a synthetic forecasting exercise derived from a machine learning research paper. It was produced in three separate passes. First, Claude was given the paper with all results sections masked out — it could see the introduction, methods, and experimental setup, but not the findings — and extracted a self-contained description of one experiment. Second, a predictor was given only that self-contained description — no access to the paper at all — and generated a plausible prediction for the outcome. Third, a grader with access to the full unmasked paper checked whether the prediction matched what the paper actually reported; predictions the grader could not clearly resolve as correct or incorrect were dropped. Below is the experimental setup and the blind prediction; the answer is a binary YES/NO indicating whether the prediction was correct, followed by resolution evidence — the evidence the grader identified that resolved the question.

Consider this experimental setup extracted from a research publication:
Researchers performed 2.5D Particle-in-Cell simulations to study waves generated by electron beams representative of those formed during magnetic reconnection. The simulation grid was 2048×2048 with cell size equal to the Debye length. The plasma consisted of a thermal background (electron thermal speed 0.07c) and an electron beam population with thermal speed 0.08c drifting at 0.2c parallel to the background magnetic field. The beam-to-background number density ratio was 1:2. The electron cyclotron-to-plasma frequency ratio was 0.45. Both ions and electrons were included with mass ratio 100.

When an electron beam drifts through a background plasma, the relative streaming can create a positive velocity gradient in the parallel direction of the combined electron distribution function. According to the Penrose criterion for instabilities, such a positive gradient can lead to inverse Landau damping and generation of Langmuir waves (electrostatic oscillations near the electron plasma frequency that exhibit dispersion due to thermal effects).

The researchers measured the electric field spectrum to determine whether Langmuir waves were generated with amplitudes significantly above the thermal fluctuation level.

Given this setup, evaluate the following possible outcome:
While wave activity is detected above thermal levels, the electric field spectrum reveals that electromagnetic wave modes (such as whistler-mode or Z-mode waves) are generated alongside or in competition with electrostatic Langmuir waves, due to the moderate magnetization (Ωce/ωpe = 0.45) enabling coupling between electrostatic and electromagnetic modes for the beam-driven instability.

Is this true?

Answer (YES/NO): NO